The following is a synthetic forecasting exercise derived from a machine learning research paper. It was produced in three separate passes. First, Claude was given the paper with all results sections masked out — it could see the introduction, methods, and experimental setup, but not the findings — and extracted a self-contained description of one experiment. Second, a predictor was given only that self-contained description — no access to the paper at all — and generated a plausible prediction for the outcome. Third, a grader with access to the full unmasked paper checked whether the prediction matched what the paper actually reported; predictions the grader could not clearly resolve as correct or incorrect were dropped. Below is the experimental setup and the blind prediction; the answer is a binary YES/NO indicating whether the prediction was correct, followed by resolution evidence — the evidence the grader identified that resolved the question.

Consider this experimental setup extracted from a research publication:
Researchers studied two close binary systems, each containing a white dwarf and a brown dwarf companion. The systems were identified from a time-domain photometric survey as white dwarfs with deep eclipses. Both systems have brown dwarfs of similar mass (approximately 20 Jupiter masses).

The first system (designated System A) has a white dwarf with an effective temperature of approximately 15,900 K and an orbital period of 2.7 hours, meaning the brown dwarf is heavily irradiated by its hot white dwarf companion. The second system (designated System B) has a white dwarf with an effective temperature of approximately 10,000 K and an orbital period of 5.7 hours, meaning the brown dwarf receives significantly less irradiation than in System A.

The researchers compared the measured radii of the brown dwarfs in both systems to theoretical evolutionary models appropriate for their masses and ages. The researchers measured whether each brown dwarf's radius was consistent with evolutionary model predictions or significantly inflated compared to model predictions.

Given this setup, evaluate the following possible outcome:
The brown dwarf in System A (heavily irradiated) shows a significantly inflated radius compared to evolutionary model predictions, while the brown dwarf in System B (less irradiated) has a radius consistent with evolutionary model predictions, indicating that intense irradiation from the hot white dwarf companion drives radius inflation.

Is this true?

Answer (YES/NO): NO